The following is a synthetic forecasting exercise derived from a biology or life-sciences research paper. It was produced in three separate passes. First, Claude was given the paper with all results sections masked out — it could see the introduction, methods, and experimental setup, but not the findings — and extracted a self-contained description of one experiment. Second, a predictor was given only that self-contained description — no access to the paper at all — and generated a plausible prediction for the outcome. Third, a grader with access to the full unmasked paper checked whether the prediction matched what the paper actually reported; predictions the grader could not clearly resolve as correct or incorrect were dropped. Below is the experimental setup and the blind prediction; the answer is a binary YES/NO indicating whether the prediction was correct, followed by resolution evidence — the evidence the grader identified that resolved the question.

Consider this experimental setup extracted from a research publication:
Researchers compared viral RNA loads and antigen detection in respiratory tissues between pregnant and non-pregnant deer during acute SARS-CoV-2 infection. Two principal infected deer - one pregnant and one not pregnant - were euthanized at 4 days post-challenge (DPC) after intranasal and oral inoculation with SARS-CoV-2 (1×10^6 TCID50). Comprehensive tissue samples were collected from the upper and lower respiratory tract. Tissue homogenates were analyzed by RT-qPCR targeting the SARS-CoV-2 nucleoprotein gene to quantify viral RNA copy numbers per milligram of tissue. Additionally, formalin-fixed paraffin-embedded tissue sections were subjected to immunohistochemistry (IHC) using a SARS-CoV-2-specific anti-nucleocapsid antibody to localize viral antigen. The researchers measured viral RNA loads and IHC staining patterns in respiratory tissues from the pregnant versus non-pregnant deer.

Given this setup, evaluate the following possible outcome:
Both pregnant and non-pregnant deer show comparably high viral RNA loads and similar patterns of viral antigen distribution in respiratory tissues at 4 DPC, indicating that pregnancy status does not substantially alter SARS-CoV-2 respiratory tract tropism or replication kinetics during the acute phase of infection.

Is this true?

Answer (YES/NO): NO